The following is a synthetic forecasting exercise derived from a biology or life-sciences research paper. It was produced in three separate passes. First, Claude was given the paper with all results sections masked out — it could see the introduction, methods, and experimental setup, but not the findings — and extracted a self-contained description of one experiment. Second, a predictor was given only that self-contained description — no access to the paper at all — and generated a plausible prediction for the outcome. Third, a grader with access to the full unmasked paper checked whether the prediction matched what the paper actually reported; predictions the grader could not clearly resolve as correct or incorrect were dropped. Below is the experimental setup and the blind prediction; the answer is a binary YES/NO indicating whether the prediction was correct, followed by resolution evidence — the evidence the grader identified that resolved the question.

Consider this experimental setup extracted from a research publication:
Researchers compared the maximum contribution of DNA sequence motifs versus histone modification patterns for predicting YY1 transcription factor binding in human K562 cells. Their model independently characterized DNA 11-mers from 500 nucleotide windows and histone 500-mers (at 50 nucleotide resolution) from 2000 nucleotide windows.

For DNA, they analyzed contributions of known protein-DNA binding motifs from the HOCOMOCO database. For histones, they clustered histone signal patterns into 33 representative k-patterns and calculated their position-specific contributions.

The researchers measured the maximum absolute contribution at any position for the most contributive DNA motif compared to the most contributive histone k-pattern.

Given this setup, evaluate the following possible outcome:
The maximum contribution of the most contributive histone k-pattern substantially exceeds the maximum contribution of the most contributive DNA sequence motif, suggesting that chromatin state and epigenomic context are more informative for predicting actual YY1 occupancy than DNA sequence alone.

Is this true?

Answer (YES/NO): NO